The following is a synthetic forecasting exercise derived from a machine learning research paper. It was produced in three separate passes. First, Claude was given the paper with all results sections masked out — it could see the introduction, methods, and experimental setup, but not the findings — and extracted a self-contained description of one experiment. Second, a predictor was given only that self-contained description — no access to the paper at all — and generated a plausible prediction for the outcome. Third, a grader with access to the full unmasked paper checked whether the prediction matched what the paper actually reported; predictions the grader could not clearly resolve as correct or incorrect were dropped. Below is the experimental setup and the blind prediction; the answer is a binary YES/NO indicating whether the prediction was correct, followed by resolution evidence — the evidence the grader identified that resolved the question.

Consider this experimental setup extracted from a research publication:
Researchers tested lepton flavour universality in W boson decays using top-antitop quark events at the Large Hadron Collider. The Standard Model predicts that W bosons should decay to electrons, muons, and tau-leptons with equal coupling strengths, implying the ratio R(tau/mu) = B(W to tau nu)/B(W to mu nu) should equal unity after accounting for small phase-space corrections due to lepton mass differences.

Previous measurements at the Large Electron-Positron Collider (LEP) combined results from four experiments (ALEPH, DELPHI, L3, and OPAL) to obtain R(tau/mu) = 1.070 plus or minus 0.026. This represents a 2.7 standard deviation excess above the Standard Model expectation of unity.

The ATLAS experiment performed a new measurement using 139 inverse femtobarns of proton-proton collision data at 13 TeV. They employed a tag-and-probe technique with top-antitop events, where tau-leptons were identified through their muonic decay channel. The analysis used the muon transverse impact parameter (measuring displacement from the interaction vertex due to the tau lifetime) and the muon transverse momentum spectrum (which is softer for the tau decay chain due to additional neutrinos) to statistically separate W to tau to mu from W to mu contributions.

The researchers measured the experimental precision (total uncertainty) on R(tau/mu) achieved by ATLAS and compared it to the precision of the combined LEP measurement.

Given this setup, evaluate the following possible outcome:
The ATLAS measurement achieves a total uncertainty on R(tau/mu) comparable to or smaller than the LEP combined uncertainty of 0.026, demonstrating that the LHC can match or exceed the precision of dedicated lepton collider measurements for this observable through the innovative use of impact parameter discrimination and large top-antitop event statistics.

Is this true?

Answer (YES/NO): YES